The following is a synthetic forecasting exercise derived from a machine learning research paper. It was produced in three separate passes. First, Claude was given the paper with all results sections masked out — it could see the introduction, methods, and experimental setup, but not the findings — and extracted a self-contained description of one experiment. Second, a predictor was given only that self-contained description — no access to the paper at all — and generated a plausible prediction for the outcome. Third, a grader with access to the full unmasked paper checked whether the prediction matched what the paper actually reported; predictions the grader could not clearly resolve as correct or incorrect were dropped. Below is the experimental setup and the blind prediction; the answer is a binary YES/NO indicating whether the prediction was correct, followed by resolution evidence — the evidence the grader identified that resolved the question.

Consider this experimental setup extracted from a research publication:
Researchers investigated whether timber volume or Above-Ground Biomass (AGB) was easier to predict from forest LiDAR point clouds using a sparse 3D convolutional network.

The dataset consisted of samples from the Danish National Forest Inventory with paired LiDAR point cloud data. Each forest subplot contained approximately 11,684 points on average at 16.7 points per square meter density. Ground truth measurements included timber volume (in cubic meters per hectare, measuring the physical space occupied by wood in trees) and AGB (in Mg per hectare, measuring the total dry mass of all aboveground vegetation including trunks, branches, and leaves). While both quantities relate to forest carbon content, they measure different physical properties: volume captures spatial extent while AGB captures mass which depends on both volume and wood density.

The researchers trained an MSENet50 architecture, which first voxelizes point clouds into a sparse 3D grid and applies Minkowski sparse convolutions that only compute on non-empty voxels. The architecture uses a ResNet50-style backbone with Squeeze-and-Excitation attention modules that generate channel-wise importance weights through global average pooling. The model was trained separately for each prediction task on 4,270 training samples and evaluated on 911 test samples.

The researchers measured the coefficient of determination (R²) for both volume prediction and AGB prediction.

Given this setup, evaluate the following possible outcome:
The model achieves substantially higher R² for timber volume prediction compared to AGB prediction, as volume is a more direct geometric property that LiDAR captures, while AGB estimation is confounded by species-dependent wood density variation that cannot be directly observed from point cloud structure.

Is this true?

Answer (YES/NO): NO